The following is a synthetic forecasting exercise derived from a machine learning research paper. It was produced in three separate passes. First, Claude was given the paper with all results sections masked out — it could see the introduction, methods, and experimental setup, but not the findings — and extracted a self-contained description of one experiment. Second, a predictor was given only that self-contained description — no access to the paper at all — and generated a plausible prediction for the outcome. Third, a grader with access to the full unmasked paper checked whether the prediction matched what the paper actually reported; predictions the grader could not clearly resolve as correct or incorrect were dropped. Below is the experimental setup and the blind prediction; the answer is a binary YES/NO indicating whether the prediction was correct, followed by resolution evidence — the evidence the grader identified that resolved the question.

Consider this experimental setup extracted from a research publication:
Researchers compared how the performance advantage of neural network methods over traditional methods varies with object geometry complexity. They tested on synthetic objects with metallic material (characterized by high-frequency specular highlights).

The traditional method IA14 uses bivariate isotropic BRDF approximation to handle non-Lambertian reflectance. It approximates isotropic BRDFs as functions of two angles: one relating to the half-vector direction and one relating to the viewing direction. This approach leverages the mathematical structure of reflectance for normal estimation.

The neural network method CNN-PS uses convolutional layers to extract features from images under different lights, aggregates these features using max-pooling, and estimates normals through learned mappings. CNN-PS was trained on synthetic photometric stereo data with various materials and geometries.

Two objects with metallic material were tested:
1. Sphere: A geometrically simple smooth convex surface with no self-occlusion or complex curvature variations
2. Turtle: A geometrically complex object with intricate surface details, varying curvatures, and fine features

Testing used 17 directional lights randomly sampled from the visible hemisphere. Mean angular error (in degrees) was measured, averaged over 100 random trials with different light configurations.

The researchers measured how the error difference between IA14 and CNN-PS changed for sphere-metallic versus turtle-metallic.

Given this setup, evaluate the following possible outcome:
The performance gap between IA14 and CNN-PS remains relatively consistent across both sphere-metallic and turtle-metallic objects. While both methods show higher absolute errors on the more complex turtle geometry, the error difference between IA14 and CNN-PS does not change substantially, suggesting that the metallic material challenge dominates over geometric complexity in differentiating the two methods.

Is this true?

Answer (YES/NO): NO